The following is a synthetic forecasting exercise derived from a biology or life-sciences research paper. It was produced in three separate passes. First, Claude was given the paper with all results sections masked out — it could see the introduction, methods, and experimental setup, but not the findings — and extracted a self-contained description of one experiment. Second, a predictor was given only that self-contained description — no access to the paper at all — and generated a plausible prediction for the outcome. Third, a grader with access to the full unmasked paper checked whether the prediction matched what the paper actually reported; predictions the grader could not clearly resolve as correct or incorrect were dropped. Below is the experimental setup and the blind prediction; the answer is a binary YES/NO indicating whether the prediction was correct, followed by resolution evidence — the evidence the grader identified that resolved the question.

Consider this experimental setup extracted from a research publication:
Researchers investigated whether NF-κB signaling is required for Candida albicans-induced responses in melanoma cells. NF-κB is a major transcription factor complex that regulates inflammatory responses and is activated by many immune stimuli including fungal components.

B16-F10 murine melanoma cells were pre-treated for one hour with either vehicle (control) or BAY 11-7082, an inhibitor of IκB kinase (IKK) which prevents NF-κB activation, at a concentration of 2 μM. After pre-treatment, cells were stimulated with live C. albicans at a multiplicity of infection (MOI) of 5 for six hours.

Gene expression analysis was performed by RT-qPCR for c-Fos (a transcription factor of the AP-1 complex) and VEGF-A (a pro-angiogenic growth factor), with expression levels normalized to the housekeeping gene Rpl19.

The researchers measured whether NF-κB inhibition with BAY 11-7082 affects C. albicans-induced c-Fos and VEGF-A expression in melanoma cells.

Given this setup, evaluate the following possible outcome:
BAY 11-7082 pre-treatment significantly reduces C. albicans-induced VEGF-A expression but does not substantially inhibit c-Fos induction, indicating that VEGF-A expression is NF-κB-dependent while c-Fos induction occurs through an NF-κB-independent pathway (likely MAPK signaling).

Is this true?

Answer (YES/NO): NO